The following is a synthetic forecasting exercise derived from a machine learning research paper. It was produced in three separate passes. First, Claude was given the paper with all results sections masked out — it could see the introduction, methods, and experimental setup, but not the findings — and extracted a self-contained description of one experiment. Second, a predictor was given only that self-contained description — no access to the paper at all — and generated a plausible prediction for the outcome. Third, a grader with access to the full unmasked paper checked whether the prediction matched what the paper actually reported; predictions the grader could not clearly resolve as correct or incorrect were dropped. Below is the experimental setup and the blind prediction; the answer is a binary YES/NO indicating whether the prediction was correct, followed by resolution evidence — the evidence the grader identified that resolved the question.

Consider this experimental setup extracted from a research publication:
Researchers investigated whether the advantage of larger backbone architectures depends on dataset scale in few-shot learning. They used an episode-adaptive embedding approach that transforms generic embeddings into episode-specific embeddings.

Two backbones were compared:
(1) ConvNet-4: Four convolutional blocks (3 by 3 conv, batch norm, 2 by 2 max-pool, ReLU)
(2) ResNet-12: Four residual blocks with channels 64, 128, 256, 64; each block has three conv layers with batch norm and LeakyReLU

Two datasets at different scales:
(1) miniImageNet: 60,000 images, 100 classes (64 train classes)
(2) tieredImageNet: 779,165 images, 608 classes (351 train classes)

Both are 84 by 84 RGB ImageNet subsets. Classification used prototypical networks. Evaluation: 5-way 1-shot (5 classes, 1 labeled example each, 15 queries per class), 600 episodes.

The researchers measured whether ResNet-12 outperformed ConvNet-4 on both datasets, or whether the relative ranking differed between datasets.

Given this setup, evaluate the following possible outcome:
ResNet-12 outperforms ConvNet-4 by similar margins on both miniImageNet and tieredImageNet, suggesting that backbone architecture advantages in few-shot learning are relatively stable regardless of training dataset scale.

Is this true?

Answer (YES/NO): NO